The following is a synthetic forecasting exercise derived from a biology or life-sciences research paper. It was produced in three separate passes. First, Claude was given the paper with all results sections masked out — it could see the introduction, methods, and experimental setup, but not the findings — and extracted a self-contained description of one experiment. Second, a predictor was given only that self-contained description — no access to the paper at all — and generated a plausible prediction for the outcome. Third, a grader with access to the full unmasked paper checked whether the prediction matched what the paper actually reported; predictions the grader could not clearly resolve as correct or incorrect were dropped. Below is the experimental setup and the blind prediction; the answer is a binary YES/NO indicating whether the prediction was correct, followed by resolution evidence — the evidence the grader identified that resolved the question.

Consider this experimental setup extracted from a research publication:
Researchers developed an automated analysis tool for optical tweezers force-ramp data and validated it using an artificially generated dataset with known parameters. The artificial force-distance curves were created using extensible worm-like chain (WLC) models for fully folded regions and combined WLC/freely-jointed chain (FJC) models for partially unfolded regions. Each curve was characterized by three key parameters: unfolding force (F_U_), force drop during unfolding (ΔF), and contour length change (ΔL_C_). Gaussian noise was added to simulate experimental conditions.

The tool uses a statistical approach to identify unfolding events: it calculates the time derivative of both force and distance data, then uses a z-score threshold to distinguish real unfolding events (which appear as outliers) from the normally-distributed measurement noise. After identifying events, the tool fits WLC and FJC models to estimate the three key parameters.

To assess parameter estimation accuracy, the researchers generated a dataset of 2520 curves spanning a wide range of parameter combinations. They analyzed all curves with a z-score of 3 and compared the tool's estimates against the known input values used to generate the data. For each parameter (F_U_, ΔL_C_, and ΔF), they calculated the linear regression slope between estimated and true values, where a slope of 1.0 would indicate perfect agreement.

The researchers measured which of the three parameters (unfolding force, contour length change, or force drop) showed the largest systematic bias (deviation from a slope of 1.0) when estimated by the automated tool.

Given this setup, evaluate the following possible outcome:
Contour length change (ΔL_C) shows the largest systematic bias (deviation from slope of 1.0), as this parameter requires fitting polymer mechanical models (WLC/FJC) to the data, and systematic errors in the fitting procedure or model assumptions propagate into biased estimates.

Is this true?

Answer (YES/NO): NO